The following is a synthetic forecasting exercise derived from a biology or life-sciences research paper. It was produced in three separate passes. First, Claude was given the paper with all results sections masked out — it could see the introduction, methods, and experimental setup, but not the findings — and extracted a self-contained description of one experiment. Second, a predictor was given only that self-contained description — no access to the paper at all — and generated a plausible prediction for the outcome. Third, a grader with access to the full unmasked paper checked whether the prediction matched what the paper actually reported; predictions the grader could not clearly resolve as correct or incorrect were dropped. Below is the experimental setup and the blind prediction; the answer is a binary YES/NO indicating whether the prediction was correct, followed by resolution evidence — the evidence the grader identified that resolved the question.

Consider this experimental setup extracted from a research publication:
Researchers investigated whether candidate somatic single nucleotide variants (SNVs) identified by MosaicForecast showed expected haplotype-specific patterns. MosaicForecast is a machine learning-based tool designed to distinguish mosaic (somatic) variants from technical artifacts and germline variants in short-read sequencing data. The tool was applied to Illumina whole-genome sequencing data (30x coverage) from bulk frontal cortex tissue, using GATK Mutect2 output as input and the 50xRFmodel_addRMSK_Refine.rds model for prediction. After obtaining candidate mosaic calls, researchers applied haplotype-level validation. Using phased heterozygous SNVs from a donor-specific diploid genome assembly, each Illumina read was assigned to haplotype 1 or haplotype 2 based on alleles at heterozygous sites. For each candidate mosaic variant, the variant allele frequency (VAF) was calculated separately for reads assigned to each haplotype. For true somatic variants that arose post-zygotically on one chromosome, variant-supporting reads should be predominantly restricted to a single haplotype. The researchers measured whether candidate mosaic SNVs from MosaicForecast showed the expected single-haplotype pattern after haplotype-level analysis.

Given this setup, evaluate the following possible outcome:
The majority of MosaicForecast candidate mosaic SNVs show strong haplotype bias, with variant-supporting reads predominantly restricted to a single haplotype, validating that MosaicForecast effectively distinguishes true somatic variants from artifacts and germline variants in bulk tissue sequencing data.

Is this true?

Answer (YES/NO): NO